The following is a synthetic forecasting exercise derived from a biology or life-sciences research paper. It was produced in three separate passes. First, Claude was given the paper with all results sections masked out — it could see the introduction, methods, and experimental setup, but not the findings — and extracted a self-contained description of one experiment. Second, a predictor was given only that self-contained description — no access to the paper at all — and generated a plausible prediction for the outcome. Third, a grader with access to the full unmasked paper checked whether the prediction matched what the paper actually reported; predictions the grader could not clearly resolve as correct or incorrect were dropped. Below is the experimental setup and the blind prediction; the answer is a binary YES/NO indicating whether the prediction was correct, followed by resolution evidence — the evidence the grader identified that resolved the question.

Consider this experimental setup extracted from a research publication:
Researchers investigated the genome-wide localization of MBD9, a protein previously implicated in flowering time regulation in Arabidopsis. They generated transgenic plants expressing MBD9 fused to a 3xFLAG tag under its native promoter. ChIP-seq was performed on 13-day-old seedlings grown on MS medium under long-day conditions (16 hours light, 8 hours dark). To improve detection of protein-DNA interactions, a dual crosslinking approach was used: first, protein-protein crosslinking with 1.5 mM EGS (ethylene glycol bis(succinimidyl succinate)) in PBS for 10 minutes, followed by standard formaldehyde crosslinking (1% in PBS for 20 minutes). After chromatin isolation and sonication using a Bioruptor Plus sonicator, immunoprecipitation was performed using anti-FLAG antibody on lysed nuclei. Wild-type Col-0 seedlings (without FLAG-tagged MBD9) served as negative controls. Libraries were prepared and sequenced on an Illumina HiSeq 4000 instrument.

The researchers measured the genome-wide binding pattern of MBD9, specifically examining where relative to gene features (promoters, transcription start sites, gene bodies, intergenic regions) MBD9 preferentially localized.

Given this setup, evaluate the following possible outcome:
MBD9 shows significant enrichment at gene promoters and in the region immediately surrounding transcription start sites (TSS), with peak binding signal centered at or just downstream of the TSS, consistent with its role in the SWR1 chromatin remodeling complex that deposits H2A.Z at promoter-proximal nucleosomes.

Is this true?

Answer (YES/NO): NO